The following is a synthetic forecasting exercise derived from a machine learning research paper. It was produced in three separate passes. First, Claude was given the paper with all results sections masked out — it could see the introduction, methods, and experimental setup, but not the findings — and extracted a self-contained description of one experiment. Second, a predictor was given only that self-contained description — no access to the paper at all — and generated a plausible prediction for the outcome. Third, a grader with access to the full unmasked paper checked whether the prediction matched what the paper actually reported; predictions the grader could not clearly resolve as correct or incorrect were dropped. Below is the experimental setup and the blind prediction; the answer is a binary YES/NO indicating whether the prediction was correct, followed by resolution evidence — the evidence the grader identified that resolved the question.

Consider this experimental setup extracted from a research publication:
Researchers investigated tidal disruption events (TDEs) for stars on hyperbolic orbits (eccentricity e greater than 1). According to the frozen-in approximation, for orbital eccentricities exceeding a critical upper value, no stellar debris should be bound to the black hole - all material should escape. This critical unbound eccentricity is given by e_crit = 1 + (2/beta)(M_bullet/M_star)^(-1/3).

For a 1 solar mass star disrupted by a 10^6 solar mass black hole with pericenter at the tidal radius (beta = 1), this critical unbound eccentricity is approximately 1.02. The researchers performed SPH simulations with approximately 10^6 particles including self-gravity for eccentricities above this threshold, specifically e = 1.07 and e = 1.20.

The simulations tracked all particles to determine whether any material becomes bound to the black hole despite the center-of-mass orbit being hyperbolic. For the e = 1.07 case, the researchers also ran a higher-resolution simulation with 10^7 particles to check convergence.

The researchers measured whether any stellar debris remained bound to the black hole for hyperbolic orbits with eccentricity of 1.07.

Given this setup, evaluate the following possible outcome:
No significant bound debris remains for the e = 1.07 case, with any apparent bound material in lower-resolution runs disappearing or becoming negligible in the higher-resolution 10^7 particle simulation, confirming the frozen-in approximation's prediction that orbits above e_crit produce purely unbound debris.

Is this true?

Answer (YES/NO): NO